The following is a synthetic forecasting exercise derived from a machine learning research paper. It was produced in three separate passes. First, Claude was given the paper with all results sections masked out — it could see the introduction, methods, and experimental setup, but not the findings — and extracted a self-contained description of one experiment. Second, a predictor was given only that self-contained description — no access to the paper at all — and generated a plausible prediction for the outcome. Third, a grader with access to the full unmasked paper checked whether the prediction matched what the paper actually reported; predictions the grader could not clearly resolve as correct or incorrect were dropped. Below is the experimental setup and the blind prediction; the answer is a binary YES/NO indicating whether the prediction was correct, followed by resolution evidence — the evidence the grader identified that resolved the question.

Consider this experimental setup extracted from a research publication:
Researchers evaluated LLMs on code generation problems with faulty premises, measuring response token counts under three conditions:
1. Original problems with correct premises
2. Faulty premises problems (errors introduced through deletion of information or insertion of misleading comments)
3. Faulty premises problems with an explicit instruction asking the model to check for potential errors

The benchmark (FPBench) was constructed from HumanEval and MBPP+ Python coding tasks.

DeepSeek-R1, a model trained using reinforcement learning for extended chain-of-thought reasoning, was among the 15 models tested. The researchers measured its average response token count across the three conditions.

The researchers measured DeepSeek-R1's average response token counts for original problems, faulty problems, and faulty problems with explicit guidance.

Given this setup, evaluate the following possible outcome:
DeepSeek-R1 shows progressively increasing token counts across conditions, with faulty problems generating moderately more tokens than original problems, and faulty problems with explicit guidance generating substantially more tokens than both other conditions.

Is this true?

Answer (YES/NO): NO